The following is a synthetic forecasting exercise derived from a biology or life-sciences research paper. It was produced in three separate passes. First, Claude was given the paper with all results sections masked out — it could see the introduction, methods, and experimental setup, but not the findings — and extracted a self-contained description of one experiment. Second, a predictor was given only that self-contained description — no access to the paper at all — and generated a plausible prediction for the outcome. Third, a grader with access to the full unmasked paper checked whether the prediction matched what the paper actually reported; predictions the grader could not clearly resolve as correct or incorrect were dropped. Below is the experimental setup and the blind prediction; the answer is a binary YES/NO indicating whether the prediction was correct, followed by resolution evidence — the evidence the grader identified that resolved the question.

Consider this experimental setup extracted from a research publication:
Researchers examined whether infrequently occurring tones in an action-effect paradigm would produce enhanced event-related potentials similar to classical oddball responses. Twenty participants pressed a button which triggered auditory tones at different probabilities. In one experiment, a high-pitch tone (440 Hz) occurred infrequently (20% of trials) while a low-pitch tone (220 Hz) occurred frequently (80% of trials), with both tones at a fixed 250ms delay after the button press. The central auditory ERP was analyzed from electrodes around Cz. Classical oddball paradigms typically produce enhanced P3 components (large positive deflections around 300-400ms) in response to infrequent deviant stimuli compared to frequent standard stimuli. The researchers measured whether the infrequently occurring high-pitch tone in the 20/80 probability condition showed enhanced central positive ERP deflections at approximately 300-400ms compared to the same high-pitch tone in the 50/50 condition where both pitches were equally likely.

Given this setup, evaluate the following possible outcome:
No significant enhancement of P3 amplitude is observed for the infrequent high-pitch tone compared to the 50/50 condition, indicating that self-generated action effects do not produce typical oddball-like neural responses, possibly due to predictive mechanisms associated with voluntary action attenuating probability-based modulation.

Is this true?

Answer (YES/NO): NO